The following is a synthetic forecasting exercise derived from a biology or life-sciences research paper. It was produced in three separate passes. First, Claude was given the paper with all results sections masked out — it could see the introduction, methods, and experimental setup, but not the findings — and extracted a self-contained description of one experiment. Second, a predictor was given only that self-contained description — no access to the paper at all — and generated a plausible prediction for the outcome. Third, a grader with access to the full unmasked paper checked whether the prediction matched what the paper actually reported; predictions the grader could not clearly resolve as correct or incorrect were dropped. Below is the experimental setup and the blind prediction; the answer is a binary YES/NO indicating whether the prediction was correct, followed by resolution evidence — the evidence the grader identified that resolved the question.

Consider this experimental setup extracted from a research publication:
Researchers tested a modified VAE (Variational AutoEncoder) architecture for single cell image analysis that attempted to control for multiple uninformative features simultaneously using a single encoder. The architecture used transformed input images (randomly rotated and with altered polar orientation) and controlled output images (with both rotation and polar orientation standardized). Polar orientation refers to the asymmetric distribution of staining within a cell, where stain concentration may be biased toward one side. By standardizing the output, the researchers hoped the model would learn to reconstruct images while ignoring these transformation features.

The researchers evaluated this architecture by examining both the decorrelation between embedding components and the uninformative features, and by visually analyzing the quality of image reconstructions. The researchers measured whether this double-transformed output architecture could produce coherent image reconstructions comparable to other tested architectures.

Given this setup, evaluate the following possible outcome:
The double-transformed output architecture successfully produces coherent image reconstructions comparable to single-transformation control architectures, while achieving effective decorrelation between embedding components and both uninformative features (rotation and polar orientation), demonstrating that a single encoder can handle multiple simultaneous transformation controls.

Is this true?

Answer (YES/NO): NO